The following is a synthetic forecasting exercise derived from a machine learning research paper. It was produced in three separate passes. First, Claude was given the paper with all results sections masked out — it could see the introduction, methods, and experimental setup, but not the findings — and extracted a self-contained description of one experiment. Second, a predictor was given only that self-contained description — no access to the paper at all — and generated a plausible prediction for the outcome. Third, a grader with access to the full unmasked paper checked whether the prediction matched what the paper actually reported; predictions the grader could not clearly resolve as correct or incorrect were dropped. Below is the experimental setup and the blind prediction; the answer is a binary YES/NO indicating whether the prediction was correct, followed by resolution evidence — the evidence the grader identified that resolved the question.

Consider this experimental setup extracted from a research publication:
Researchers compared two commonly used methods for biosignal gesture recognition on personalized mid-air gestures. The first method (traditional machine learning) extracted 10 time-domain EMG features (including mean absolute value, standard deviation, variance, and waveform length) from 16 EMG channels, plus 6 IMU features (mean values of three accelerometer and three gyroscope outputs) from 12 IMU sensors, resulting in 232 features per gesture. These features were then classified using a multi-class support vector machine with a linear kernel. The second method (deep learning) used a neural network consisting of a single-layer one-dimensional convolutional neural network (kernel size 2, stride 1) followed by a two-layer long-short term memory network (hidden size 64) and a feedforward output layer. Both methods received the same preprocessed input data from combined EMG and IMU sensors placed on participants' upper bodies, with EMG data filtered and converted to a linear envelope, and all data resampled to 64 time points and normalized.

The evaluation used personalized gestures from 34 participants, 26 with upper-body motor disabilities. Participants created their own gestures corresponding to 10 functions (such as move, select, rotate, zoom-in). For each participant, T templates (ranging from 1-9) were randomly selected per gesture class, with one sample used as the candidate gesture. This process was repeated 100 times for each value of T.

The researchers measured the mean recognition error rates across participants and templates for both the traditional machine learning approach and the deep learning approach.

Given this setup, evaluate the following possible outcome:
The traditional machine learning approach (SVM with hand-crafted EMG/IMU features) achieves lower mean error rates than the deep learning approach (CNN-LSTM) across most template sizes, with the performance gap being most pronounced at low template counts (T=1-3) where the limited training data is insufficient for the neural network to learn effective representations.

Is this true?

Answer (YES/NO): NO